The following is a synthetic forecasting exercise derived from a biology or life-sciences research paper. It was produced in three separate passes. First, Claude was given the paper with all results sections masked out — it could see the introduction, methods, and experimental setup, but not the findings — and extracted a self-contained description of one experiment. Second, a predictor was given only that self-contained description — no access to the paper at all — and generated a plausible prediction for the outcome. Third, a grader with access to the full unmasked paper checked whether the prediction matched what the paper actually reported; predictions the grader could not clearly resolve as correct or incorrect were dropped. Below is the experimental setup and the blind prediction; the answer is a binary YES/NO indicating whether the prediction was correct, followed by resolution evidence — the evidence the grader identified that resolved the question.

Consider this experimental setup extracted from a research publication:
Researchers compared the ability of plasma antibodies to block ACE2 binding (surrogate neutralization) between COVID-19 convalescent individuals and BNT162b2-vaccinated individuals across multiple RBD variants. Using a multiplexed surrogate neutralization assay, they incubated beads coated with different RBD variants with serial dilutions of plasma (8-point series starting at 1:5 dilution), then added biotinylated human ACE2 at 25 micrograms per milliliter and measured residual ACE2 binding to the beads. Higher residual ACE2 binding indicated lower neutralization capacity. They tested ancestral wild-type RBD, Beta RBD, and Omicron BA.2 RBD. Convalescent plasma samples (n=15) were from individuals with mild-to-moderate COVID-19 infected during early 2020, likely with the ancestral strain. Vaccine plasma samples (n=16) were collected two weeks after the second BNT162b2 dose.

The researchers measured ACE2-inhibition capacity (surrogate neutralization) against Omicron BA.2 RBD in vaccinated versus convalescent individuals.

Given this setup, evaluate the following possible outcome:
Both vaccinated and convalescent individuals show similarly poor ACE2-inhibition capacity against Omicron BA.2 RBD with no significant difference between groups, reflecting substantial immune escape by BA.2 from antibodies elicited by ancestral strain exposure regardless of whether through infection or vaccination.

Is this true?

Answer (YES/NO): NO